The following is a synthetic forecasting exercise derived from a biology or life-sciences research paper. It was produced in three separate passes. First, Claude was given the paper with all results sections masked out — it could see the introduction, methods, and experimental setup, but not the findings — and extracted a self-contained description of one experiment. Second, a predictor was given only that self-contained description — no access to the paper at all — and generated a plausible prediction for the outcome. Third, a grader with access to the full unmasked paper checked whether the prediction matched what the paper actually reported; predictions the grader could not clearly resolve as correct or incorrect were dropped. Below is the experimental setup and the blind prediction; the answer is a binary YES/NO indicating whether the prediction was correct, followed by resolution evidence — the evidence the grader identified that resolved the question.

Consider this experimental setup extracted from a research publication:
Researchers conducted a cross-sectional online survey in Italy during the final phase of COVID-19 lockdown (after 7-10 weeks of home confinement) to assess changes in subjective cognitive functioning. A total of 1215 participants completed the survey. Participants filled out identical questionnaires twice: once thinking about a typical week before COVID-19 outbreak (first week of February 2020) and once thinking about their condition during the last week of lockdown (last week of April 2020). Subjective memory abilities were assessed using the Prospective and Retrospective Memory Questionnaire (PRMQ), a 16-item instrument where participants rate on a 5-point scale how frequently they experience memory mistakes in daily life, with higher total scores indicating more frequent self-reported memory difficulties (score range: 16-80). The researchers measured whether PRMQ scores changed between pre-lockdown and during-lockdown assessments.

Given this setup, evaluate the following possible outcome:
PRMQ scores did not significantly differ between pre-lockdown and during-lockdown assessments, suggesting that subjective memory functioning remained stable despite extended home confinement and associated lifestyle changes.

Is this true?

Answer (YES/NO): NO